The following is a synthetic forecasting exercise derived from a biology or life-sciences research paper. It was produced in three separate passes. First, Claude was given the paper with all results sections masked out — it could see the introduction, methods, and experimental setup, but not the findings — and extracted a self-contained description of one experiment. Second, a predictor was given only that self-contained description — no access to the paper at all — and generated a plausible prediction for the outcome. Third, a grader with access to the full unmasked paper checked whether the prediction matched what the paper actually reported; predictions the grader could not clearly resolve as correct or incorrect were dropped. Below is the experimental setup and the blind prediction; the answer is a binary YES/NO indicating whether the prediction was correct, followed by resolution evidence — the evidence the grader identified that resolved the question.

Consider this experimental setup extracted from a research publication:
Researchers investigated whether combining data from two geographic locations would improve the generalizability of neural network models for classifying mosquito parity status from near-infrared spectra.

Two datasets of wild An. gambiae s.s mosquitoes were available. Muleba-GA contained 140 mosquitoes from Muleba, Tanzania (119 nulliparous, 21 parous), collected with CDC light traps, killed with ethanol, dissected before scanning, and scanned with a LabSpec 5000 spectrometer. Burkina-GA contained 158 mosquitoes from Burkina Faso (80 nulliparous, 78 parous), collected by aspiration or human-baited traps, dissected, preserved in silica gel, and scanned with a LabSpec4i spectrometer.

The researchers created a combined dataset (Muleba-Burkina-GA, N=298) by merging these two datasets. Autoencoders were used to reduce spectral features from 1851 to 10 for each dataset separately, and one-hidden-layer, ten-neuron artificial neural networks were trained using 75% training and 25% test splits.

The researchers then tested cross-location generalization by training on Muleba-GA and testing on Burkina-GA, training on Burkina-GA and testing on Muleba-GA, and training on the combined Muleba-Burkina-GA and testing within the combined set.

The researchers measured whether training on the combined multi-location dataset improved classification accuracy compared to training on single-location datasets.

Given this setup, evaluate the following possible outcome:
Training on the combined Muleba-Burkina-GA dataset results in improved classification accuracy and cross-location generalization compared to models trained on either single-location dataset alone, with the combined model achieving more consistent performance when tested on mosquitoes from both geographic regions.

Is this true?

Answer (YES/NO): NO